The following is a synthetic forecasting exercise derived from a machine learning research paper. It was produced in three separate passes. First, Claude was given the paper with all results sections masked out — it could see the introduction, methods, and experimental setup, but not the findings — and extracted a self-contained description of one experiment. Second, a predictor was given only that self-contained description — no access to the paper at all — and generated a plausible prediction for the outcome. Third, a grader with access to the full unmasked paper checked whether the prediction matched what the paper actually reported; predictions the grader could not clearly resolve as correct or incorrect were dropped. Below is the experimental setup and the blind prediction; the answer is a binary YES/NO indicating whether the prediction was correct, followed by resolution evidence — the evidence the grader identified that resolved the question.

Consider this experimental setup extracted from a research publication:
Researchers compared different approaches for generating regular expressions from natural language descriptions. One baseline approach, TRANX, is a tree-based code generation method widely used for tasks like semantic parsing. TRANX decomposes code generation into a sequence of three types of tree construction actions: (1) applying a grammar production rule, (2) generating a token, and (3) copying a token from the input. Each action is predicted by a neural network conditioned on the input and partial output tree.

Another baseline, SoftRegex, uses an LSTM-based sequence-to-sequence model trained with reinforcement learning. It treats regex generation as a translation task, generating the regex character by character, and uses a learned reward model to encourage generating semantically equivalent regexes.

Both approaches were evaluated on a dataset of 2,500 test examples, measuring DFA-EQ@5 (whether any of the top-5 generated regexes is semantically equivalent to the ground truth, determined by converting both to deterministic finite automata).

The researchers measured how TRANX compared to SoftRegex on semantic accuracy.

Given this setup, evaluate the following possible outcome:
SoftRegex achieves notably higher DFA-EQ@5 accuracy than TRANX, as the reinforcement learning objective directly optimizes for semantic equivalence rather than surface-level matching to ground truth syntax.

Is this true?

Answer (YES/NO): NO